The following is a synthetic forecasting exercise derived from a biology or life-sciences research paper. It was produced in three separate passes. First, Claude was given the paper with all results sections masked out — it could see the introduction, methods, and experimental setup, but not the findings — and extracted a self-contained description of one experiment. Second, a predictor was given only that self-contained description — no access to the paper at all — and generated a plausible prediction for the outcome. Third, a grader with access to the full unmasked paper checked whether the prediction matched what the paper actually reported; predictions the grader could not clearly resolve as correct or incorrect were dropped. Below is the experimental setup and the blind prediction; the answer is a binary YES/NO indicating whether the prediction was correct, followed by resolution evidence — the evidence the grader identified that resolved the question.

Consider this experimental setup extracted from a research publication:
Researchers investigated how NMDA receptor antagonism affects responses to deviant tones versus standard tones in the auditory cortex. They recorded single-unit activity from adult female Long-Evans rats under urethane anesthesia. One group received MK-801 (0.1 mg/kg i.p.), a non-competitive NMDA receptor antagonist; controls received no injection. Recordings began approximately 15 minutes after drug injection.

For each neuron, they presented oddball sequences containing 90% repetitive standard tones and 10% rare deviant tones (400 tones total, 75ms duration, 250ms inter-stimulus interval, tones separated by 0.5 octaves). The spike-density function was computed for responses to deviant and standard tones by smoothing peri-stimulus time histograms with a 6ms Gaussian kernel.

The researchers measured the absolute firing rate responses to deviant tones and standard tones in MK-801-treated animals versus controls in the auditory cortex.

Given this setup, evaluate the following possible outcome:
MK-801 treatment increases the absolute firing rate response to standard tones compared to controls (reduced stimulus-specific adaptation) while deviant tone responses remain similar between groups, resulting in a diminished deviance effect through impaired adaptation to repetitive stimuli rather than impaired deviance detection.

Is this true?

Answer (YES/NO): NO